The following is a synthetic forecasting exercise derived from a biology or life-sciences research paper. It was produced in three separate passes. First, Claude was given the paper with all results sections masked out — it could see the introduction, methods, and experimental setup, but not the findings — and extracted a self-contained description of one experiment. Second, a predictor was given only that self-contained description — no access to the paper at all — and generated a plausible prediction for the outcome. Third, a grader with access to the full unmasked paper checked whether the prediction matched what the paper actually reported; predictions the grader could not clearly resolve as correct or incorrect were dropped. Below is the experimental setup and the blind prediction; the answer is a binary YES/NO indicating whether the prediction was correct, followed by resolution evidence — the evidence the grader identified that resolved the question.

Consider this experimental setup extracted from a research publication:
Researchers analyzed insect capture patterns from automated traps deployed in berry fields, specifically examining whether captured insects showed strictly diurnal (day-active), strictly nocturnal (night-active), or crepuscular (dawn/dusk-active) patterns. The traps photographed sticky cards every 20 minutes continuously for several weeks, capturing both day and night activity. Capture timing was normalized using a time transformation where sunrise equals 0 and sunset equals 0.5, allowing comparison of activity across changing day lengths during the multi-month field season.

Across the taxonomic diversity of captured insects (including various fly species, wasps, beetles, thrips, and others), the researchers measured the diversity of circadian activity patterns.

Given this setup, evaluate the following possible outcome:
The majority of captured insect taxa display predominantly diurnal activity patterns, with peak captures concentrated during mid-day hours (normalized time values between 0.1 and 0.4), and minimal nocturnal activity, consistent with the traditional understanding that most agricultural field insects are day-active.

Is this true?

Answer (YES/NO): NO